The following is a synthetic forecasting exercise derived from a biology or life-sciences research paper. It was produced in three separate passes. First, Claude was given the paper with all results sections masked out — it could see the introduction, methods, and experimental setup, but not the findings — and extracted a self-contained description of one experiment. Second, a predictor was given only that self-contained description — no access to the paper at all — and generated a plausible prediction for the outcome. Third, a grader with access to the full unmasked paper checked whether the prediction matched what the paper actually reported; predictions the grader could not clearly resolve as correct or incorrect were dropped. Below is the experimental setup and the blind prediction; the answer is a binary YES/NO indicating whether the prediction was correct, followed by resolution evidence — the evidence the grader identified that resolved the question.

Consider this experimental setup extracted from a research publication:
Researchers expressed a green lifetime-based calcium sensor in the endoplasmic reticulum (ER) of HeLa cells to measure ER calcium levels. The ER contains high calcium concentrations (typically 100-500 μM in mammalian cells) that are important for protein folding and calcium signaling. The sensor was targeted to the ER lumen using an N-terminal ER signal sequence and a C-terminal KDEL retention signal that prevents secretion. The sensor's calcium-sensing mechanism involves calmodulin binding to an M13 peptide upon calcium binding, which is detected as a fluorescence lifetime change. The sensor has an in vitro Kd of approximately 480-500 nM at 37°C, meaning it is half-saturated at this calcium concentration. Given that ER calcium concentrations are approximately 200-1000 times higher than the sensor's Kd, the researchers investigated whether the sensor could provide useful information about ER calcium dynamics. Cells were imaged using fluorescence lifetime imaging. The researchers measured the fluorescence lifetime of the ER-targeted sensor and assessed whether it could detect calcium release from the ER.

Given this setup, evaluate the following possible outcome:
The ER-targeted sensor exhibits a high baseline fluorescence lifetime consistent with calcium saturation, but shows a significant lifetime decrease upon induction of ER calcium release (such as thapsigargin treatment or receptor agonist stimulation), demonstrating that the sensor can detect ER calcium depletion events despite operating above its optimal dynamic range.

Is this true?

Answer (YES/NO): NO